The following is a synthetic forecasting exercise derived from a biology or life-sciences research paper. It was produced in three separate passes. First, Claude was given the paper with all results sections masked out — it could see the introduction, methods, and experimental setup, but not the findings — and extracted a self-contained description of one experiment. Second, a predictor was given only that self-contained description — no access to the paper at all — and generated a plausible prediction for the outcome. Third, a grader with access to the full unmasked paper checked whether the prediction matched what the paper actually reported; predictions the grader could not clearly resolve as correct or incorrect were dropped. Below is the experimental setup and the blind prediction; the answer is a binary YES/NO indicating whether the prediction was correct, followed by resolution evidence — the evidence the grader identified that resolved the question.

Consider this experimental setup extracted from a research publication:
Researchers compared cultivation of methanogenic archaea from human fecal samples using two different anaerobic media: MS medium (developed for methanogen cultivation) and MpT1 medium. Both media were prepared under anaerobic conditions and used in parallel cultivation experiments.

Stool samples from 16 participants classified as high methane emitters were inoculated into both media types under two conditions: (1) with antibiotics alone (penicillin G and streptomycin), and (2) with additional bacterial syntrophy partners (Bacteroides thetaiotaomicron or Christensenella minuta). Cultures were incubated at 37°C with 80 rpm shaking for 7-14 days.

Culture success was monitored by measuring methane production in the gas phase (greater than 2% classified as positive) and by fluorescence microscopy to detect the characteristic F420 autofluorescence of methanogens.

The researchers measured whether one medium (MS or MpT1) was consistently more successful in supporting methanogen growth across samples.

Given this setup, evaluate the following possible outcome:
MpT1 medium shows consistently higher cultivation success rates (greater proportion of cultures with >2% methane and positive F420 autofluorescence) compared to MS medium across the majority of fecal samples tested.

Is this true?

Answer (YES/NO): NO